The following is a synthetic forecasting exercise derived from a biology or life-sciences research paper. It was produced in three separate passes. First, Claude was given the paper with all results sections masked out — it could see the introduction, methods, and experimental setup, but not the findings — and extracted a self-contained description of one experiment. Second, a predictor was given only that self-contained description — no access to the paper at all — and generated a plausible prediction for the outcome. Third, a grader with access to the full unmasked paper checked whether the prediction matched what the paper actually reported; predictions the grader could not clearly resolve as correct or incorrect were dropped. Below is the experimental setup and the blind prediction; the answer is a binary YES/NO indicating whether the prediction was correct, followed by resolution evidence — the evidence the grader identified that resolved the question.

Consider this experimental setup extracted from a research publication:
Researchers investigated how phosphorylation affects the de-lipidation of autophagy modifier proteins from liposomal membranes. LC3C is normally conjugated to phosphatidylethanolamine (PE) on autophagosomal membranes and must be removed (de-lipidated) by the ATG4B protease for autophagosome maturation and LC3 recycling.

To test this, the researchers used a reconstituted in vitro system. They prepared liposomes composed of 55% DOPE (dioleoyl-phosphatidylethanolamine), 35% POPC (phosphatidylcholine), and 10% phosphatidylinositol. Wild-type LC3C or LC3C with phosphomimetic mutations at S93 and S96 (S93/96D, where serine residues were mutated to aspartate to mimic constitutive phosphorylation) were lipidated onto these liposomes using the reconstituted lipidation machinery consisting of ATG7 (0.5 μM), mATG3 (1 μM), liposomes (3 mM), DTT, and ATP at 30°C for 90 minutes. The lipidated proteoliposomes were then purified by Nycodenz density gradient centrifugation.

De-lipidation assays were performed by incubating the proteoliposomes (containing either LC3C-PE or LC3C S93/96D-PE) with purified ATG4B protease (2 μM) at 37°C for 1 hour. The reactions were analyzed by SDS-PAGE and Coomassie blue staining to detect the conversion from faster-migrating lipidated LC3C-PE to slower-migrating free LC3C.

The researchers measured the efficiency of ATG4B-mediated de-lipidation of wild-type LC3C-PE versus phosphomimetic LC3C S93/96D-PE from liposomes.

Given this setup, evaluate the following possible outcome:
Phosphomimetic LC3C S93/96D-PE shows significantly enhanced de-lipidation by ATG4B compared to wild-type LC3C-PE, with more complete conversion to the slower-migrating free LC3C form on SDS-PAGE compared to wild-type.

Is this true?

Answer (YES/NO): NO